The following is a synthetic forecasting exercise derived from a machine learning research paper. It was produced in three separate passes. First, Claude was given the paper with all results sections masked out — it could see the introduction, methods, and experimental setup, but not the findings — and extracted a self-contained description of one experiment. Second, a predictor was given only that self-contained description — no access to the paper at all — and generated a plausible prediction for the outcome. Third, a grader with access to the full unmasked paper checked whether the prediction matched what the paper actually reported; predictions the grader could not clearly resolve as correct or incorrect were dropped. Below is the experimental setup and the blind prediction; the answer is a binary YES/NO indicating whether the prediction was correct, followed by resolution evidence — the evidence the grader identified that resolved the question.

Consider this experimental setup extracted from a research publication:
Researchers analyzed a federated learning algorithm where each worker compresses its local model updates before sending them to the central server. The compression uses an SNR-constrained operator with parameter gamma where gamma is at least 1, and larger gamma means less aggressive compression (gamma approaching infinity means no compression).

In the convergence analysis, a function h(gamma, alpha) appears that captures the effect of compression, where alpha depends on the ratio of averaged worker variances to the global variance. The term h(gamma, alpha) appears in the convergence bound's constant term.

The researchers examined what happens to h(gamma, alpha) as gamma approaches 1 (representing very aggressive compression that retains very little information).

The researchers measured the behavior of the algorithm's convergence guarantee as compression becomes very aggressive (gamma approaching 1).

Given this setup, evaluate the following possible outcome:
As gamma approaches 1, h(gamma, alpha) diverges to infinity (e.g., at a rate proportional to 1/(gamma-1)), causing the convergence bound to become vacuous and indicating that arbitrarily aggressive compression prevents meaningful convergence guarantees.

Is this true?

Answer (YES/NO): YES